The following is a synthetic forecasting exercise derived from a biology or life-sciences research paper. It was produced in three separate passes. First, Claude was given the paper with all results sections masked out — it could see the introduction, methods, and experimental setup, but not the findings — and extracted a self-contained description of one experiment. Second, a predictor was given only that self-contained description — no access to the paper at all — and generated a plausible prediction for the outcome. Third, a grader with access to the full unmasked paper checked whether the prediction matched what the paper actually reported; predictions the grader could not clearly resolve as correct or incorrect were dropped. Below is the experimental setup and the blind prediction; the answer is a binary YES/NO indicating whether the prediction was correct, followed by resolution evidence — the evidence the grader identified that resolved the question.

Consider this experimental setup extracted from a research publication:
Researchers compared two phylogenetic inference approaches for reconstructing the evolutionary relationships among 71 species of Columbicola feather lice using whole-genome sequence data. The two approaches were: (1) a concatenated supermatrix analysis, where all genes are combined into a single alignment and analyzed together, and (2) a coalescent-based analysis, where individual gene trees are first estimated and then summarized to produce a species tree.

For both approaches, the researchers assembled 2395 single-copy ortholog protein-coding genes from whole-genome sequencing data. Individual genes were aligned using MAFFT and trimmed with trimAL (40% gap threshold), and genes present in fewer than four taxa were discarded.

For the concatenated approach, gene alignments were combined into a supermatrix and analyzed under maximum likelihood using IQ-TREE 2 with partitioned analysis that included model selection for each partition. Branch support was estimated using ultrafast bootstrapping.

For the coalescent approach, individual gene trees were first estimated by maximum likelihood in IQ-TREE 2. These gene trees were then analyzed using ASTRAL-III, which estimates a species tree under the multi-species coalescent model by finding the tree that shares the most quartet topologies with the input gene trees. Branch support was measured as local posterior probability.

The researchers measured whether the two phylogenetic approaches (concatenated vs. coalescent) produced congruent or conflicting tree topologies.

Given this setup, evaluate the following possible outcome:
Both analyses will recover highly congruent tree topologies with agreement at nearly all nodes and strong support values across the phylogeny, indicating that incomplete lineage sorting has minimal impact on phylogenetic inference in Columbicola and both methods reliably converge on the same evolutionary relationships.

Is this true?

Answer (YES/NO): NO